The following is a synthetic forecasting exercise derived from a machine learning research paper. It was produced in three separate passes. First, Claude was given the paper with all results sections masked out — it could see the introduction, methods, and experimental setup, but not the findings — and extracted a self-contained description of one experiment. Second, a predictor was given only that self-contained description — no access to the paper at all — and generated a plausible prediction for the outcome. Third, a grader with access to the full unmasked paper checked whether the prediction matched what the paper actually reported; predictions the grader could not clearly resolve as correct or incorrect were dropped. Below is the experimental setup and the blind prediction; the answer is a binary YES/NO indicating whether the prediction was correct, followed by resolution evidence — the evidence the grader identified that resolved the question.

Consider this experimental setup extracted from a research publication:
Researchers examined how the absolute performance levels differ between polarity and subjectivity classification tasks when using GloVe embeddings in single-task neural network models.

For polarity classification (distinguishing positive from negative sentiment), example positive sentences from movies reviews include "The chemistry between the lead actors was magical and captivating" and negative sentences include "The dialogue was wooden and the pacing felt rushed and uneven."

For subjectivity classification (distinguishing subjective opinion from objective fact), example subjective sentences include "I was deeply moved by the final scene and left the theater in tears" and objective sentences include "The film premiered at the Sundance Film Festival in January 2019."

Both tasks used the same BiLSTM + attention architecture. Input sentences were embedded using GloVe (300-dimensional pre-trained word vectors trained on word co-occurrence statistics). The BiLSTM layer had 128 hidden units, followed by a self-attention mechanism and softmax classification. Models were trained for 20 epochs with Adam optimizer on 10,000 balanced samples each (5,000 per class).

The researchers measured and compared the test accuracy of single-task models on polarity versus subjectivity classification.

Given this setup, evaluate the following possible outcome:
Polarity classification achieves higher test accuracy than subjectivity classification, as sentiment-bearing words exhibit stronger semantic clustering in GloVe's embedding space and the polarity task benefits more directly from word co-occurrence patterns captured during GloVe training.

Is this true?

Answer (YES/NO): NO